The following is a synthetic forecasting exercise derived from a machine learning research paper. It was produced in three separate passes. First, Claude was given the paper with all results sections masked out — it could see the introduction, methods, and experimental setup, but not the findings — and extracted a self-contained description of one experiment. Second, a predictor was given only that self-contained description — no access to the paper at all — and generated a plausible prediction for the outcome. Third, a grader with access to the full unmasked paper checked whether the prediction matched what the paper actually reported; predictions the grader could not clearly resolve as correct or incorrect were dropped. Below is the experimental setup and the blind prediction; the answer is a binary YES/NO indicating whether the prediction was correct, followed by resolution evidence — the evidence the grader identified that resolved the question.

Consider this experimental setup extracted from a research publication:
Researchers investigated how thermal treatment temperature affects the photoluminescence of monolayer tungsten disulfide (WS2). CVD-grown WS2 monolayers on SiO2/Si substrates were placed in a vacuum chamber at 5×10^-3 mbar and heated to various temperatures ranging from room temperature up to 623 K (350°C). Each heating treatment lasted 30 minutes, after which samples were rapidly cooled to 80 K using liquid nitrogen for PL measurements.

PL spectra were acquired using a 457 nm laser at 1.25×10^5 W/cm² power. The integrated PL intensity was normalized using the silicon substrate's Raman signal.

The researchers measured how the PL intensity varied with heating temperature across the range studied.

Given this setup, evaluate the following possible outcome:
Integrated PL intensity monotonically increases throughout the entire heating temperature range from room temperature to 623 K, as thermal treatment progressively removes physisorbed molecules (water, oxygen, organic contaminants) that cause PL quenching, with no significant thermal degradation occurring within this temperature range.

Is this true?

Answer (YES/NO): NO